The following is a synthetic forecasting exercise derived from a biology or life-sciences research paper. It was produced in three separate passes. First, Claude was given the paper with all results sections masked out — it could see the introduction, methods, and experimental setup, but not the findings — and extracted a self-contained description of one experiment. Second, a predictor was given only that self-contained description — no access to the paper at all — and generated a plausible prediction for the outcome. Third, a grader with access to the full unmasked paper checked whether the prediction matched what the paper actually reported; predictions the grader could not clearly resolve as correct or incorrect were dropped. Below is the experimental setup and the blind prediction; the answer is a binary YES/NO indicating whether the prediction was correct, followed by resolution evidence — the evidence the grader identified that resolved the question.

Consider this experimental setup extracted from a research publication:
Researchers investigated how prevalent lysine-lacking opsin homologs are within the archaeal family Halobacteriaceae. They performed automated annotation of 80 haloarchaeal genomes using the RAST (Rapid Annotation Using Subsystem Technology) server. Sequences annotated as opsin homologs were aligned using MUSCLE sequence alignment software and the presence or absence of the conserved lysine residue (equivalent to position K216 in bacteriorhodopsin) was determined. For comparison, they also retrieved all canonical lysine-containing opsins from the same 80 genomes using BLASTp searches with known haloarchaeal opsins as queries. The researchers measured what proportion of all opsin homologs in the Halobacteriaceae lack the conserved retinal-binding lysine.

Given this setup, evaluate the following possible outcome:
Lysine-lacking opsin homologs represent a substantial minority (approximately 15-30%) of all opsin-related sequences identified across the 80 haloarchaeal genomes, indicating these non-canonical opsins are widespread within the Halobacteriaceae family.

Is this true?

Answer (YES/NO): YES